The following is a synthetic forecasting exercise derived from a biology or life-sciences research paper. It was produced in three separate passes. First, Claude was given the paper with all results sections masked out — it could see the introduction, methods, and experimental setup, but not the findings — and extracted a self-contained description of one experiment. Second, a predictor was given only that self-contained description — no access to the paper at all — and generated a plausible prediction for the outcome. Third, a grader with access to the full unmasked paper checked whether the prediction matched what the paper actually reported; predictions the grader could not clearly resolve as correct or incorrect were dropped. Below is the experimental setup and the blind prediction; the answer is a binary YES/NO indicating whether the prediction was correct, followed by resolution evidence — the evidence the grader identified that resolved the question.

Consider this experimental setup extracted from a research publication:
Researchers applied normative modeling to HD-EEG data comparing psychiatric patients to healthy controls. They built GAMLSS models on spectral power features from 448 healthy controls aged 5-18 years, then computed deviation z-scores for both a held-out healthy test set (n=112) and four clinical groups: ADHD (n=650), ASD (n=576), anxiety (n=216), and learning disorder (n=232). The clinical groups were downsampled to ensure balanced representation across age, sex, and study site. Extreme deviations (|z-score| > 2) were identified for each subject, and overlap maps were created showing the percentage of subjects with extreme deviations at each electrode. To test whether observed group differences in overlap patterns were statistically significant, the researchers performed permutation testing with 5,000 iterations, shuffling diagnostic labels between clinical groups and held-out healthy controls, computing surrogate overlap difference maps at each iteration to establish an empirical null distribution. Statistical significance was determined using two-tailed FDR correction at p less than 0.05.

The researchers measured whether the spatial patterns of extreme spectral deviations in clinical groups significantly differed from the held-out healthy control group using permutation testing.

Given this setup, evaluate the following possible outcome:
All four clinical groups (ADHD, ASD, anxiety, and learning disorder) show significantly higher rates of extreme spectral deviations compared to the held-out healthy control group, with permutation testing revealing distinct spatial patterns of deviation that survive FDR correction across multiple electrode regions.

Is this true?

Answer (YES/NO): NO